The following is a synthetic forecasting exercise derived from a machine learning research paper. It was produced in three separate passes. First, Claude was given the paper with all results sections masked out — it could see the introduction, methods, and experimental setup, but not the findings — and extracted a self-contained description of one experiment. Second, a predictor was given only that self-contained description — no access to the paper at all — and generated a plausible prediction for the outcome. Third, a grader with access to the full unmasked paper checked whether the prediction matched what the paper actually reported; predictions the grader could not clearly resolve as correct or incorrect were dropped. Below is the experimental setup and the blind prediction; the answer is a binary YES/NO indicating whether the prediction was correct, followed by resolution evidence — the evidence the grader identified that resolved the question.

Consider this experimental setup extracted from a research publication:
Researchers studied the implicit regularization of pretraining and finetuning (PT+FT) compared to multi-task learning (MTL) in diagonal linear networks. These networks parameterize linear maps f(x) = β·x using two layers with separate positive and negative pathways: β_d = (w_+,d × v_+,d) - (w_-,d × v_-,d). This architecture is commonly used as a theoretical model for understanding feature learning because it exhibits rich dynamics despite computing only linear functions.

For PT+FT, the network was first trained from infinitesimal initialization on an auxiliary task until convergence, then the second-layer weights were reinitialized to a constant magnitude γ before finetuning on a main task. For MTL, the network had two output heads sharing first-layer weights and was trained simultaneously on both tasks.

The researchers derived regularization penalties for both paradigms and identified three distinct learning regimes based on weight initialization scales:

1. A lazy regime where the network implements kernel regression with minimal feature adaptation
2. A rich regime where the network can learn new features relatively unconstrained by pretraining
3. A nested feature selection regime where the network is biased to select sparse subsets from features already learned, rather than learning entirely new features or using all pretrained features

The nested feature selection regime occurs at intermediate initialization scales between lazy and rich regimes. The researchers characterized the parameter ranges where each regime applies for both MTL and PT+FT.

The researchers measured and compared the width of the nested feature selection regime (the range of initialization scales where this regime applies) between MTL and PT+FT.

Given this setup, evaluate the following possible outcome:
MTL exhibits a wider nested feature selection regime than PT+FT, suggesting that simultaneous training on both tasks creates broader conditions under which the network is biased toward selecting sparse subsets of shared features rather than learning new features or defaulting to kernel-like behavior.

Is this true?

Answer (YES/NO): NO